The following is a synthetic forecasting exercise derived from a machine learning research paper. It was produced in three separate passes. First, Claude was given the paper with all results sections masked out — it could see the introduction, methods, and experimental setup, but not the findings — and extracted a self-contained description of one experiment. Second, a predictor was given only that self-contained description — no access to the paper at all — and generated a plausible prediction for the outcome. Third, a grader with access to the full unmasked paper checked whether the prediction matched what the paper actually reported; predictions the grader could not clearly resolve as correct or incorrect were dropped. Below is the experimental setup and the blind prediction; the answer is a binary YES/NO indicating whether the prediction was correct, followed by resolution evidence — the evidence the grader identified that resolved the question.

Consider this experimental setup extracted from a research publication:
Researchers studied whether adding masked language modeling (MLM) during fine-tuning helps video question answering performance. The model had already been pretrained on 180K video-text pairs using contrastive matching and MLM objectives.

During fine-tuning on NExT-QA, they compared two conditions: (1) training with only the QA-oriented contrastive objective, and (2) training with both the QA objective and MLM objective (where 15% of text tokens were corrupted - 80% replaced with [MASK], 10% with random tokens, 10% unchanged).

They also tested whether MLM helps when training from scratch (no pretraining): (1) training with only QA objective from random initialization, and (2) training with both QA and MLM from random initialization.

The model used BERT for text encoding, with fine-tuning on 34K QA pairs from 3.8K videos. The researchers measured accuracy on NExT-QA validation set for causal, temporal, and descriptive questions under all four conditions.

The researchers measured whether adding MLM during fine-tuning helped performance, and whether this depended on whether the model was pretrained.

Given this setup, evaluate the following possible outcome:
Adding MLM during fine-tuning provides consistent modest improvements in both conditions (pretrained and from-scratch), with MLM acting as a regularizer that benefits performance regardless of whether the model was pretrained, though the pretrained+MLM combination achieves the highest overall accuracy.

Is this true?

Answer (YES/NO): NO